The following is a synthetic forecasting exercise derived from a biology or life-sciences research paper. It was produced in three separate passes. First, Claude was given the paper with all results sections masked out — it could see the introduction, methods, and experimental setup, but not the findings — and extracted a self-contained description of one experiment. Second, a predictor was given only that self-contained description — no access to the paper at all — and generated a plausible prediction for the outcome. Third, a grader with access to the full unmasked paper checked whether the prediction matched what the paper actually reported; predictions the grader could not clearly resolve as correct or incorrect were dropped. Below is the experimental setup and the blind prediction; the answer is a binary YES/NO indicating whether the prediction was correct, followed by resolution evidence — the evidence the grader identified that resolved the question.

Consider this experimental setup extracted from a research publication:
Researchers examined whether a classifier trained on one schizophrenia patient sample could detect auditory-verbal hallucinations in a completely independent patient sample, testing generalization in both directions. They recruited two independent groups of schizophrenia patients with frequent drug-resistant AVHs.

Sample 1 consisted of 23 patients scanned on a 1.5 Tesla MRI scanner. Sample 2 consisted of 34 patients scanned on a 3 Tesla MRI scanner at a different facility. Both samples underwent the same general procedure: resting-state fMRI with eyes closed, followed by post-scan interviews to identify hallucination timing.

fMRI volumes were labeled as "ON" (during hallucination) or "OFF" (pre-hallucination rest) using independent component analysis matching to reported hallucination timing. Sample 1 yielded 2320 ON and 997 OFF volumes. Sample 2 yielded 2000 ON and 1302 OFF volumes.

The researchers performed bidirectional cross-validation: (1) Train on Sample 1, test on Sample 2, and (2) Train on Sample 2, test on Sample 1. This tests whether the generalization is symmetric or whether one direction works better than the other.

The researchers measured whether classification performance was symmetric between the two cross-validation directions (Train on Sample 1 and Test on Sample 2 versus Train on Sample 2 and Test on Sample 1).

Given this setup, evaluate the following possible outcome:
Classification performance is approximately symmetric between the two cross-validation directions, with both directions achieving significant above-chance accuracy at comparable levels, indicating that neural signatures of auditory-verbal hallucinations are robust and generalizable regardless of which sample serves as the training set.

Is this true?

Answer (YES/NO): YES